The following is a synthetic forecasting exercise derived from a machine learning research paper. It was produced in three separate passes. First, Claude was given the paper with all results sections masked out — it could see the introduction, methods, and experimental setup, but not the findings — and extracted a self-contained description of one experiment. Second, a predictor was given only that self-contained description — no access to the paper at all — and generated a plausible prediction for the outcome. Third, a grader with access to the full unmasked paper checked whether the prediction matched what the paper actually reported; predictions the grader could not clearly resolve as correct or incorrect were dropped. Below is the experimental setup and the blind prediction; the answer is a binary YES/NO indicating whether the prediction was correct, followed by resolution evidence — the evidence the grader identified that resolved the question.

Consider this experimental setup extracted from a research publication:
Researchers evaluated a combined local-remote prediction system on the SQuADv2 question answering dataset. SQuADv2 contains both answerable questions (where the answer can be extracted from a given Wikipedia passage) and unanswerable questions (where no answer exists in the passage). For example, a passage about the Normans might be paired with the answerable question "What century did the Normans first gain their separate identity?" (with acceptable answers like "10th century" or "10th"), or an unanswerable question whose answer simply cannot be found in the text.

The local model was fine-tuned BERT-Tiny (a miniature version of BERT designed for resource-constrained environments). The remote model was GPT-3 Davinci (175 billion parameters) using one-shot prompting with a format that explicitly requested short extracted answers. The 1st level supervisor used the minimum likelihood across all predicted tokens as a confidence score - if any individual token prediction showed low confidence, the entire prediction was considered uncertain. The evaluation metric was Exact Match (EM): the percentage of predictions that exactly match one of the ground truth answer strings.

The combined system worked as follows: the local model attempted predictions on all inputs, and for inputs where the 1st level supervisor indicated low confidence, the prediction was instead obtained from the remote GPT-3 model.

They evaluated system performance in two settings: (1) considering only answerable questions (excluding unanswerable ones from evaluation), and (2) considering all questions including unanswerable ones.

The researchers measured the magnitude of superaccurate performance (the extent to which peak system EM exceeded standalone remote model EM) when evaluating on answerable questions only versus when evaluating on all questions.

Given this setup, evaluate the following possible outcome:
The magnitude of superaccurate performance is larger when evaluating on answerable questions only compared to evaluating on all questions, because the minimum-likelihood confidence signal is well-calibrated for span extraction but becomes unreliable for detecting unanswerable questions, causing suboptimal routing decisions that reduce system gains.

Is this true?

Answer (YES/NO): YES